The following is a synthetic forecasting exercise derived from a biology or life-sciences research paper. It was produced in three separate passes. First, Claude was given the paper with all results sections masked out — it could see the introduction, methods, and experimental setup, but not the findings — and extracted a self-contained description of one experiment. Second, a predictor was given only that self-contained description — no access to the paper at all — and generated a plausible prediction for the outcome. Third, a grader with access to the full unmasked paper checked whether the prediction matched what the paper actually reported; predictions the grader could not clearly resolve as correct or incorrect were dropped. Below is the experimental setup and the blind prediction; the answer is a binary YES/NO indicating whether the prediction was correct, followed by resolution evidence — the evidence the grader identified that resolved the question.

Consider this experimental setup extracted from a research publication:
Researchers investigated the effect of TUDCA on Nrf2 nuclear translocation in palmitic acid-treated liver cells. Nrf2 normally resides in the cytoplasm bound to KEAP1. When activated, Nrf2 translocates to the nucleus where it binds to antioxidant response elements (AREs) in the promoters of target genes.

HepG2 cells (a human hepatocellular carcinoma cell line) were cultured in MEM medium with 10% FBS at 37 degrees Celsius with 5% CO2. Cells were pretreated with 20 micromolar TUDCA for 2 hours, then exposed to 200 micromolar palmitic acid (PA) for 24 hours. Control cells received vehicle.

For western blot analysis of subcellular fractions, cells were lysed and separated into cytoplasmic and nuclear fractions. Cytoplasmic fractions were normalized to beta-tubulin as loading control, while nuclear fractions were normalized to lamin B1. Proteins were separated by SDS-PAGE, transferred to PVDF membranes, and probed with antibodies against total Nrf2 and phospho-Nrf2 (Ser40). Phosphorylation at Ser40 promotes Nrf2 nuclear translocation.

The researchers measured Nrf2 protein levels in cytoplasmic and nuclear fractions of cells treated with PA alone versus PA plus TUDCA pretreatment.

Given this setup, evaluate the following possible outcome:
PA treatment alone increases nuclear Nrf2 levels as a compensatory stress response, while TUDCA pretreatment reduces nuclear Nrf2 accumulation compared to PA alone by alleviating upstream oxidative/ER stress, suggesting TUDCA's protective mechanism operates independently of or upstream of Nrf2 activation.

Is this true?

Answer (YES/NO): NO